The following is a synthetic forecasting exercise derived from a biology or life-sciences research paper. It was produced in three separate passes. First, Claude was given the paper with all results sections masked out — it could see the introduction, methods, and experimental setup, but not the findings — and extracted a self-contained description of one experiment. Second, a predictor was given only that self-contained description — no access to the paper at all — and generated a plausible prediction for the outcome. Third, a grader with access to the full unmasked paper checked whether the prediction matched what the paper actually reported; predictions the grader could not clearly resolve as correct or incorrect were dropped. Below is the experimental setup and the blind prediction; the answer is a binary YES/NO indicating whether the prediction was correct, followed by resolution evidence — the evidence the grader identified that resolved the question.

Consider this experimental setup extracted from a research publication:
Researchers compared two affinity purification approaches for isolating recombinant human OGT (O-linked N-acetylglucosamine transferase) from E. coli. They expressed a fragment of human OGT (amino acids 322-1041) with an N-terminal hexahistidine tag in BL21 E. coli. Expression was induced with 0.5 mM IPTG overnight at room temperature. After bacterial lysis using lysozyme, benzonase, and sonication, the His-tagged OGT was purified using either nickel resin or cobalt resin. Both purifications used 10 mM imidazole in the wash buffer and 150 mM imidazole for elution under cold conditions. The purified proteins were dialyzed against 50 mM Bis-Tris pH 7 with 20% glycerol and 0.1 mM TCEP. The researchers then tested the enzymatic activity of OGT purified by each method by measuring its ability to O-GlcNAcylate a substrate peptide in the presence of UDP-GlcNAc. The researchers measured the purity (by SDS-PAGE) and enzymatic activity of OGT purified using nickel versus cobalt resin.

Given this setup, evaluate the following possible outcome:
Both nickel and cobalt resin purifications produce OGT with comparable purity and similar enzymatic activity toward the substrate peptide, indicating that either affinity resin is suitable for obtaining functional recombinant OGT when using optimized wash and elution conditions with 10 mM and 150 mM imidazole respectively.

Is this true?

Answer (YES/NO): NO